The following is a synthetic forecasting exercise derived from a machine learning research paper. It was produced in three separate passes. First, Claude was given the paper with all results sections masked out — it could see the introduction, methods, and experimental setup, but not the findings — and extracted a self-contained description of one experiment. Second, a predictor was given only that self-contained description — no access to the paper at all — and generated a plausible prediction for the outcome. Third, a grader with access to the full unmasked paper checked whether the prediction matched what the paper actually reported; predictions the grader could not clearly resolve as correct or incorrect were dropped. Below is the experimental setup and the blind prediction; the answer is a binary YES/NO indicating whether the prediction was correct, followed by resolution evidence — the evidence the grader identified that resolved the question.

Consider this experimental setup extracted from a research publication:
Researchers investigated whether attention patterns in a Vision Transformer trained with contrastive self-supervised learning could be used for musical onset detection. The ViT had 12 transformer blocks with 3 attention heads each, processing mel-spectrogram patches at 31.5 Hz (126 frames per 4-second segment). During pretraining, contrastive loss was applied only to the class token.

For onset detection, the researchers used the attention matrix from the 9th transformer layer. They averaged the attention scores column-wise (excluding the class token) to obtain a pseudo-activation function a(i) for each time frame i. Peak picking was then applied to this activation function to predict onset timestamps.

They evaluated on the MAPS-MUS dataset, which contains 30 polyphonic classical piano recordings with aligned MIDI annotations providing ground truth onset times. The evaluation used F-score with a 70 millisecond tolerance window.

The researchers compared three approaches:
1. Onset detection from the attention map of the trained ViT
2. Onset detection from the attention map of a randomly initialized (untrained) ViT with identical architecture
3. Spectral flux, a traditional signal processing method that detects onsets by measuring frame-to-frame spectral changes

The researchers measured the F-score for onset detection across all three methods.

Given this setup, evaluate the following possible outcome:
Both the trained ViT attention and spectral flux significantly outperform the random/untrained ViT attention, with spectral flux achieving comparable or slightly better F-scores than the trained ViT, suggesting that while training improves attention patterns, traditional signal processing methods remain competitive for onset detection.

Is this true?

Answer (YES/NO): NO